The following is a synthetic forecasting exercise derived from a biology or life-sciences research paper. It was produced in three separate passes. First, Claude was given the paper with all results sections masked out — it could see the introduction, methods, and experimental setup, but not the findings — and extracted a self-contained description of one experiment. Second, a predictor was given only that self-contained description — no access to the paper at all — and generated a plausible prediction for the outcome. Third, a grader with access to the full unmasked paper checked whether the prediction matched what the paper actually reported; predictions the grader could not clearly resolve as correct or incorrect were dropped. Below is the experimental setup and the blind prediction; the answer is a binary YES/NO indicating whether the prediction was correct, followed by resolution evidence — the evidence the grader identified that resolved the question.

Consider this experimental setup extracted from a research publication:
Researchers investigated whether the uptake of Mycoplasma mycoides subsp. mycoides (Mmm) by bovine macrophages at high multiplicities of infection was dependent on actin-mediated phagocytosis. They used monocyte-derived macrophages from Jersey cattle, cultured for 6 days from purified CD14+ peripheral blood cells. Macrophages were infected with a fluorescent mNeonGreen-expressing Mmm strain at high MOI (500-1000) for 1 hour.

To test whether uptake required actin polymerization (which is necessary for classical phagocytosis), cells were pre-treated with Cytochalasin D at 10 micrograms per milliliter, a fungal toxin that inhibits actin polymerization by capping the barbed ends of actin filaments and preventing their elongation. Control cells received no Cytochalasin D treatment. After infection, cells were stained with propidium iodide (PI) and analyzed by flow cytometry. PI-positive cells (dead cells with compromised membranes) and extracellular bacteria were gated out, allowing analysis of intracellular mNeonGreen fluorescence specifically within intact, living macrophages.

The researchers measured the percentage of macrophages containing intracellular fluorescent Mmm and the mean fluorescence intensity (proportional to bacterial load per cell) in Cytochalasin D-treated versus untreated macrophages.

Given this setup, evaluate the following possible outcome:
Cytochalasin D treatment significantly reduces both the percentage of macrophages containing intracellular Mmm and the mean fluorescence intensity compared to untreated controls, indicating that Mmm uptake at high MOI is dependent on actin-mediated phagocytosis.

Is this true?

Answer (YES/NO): NO